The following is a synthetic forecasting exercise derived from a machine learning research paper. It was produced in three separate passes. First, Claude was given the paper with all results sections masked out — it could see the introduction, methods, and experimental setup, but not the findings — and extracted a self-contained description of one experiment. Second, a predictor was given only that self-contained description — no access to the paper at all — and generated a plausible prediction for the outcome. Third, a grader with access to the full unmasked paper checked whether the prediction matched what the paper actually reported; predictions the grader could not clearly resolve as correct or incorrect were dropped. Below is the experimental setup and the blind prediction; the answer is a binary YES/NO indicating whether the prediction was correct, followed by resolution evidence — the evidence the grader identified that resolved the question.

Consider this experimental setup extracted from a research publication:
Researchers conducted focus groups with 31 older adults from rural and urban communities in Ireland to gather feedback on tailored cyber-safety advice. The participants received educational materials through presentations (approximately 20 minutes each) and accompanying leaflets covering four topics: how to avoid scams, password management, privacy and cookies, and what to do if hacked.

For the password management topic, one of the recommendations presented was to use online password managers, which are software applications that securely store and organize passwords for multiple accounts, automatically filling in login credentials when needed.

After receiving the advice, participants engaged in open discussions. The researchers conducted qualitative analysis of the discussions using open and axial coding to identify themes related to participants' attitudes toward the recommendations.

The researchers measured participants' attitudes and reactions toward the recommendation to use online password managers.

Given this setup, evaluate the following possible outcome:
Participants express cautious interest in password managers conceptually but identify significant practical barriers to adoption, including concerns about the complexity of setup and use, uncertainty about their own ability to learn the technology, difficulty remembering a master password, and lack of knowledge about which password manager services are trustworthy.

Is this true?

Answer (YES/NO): NO